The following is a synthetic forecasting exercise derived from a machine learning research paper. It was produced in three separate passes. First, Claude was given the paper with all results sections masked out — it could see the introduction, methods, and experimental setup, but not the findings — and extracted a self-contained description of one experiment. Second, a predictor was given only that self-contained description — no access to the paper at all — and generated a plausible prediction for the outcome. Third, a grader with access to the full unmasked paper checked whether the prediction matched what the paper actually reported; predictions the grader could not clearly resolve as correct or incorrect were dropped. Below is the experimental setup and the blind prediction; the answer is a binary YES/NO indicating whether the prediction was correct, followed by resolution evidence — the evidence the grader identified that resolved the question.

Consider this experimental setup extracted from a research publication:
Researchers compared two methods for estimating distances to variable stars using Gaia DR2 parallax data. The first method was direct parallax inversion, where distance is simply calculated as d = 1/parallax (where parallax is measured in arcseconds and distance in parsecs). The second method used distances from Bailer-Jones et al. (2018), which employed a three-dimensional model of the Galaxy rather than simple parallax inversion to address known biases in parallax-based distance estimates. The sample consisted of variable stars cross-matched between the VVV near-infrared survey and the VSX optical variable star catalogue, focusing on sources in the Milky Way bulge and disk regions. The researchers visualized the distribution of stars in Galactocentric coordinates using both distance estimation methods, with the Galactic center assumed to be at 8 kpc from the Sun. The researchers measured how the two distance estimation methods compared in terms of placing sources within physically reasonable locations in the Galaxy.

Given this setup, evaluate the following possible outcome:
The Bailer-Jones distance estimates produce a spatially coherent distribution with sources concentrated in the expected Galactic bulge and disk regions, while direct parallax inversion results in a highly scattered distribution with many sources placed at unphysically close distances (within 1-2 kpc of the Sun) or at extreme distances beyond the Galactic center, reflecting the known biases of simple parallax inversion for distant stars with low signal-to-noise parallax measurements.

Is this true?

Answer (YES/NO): NO